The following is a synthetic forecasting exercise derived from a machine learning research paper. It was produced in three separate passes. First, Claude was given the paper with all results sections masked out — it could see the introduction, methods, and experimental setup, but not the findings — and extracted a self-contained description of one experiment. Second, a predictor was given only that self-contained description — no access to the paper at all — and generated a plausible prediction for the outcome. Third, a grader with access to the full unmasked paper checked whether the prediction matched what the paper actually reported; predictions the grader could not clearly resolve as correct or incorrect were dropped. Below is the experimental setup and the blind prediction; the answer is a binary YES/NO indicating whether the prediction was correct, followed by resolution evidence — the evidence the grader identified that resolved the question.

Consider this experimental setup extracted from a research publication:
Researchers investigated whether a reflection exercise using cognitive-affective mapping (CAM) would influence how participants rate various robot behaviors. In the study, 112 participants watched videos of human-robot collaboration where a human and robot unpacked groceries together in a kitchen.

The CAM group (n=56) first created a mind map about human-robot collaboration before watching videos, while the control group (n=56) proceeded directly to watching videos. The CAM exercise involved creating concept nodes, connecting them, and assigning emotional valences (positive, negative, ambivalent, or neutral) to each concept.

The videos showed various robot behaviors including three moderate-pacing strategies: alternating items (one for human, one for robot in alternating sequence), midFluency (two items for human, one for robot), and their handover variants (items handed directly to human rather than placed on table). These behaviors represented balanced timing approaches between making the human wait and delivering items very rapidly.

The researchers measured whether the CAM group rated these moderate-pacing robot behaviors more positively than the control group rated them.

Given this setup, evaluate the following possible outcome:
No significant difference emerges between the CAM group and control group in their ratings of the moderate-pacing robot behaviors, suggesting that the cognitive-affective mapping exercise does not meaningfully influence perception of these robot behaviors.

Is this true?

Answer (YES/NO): YES